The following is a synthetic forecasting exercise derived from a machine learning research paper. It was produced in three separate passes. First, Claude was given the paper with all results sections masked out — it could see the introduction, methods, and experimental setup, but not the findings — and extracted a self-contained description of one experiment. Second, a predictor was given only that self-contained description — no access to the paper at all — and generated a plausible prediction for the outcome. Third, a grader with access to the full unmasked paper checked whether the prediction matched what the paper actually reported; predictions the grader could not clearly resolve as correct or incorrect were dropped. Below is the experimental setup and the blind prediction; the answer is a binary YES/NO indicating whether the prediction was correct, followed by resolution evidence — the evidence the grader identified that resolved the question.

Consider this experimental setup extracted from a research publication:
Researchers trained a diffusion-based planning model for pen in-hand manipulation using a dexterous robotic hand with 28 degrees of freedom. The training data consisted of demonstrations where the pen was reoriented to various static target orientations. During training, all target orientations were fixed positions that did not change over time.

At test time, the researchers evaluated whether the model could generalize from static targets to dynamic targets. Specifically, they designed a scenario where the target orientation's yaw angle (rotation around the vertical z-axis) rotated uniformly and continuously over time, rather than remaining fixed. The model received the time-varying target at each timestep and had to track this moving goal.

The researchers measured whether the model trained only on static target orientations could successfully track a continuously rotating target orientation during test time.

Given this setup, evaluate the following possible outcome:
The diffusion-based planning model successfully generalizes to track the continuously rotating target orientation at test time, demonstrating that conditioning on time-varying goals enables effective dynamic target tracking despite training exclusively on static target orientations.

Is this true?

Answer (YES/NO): YES